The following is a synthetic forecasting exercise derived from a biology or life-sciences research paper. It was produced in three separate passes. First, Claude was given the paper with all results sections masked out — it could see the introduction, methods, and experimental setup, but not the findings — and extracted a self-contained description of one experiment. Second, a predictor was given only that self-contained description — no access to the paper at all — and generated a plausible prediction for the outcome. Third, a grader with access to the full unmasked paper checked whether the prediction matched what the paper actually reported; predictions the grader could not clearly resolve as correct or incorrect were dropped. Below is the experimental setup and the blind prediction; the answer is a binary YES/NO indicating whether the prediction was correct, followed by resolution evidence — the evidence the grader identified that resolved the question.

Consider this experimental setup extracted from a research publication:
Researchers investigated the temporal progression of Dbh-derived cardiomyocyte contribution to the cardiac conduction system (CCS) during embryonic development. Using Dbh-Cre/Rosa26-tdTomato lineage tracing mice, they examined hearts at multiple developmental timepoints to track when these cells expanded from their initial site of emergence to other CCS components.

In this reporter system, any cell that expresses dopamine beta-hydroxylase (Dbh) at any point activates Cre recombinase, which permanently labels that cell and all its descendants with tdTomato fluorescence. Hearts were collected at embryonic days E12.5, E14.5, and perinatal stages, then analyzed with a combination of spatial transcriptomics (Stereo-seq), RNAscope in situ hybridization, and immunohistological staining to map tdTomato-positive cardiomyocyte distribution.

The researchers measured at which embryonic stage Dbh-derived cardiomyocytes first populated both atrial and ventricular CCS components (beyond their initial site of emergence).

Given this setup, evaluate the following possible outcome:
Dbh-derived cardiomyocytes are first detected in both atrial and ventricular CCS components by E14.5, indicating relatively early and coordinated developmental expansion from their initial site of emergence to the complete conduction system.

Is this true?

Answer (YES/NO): YES